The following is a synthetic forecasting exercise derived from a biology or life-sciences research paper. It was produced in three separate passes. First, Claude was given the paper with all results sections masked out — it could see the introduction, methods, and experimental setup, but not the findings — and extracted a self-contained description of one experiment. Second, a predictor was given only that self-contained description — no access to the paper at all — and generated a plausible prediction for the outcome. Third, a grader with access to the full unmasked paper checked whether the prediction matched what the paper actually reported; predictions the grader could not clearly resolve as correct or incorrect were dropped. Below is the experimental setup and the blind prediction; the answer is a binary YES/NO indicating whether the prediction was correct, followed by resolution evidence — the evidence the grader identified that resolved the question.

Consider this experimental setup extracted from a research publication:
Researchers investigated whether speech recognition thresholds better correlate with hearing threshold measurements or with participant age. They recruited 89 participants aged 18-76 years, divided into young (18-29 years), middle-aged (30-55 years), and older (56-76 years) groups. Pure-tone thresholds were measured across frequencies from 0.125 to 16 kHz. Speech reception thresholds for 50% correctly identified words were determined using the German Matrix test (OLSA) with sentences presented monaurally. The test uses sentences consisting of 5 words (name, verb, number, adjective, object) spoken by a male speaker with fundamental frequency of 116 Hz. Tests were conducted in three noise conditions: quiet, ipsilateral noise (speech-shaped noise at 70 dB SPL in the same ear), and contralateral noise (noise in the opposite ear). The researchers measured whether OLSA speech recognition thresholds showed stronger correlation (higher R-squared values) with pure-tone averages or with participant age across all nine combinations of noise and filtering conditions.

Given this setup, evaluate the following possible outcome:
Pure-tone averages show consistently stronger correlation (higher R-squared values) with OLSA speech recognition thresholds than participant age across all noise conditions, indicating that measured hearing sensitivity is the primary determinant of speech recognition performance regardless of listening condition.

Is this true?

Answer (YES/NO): YES